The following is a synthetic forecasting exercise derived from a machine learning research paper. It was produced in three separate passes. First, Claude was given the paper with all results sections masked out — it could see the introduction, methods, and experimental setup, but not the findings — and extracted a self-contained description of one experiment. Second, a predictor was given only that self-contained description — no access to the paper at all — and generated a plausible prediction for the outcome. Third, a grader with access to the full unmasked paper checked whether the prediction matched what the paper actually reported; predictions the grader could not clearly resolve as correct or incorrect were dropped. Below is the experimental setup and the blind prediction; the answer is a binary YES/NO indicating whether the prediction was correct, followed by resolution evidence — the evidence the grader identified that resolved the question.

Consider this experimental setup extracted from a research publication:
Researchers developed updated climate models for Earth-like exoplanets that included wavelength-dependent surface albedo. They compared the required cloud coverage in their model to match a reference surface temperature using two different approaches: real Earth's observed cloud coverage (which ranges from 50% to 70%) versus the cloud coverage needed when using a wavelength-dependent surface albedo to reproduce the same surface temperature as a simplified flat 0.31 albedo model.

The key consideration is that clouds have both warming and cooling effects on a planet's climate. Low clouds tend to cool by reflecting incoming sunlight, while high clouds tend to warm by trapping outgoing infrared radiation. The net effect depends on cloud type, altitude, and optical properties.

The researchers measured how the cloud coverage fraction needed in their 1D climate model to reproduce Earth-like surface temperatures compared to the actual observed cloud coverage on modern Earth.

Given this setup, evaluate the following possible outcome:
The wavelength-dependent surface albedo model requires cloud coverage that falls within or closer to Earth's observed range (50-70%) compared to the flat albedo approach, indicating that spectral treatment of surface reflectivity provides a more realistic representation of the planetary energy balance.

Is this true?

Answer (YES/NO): NO